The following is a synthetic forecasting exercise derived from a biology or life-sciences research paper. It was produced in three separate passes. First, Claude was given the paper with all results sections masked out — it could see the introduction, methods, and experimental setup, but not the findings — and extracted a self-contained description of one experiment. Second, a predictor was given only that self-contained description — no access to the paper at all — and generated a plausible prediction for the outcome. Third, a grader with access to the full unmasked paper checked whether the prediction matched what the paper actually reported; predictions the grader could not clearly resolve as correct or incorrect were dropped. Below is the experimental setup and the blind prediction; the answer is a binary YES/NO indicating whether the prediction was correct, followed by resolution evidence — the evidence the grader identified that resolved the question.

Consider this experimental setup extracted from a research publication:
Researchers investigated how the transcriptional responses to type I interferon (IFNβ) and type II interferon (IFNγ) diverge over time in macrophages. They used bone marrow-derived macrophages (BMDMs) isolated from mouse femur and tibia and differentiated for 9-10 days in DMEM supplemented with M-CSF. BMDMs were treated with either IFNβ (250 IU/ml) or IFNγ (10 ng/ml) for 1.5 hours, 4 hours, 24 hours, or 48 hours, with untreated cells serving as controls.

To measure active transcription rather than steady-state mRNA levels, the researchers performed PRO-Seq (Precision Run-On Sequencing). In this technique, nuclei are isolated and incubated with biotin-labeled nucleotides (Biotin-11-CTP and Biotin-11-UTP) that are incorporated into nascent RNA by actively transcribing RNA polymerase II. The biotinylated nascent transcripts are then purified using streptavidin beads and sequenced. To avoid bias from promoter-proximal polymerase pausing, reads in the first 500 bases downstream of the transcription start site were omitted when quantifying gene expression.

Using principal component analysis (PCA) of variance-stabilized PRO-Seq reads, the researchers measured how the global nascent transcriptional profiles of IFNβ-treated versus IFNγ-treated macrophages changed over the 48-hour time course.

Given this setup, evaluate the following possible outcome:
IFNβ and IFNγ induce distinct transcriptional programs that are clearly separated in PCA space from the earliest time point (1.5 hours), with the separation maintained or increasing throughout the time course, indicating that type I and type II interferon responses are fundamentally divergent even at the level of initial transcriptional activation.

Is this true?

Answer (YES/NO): NO